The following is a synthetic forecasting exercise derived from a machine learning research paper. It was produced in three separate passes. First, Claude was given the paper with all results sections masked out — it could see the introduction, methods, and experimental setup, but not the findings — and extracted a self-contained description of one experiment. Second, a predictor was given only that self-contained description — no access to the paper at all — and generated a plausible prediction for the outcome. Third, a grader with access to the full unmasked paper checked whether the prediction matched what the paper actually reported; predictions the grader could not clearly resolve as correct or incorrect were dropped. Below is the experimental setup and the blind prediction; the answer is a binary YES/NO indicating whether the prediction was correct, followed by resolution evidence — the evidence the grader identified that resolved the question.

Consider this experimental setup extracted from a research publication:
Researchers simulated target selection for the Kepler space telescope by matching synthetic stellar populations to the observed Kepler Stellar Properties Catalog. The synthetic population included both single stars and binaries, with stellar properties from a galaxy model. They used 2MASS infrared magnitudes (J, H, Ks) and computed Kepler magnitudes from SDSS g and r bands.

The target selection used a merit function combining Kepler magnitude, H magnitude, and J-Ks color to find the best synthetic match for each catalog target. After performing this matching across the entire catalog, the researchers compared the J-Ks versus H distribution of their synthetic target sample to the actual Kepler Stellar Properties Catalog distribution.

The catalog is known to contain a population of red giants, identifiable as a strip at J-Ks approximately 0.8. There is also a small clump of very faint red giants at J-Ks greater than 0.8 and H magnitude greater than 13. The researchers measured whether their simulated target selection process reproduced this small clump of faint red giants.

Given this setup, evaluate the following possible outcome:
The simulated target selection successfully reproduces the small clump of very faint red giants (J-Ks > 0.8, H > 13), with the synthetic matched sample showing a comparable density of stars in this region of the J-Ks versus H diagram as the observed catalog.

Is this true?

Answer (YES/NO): NO